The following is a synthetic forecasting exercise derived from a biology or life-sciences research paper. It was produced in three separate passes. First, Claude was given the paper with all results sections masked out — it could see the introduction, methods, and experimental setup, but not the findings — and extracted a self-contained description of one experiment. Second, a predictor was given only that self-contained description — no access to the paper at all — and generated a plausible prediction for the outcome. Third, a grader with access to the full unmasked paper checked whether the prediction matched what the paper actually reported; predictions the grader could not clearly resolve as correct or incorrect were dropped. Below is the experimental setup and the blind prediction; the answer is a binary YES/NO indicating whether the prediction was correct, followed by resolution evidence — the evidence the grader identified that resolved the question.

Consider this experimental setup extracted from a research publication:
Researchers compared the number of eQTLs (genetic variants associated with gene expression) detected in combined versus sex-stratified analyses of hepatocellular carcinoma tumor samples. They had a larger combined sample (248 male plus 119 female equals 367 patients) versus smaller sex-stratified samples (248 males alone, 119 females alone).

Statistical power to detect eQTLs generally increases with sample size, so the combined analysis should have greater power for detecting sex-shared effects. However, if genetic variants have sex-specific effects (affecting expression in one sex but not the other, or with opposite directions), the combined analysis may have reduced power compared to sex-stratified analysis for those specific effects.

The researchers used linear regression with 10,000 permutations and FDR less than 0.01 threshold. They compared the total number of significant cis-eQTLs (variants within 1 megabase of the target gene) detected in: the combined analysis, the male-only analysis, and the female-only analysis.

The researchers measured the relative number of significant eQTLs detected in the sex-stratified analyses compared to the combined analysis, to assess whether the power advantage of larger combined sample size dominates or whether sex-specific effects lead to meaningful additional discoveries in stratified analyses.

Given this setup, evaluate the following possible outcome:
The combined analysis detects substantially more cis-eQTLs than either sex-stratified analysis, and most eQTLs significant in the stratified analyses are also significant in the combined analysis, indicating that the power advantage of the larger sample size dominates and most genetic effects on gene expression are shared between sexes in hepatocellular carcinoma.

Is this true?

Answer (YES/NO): NO